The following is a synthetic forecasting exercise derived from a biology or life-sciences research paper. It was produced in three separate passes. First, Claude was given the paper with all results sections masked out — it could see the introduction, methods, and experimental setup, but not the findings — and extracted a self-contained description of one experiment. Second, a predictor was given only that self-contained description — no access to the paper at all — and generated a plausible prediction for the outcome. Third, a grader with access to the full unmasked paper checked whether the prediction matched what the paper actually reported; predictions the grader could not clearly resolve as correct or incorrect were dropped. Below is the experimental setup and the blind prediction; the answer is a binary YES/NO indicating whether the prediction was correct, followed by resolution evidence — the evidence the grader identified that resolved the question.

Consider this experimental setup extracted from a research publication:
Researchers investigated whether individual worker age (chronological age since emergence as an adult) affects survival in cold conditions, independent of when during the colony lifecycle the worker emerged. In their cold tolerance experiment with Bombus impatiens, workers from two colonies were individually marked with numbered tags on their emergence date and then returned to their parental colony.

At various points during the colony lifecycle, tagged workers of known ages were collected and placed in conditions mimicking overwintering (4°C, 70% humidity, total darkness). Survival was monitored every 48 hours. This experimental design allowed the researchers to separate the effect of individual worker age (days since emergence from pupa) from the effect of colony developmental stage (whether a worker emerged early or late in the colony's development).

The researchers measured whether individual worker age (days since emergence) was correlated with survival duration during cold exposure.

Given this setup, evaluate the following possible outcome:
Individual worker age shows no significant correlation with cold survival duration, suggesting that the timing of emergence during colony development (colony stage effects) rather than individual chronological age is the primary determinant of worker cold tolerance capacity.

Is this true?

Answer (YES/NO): NO